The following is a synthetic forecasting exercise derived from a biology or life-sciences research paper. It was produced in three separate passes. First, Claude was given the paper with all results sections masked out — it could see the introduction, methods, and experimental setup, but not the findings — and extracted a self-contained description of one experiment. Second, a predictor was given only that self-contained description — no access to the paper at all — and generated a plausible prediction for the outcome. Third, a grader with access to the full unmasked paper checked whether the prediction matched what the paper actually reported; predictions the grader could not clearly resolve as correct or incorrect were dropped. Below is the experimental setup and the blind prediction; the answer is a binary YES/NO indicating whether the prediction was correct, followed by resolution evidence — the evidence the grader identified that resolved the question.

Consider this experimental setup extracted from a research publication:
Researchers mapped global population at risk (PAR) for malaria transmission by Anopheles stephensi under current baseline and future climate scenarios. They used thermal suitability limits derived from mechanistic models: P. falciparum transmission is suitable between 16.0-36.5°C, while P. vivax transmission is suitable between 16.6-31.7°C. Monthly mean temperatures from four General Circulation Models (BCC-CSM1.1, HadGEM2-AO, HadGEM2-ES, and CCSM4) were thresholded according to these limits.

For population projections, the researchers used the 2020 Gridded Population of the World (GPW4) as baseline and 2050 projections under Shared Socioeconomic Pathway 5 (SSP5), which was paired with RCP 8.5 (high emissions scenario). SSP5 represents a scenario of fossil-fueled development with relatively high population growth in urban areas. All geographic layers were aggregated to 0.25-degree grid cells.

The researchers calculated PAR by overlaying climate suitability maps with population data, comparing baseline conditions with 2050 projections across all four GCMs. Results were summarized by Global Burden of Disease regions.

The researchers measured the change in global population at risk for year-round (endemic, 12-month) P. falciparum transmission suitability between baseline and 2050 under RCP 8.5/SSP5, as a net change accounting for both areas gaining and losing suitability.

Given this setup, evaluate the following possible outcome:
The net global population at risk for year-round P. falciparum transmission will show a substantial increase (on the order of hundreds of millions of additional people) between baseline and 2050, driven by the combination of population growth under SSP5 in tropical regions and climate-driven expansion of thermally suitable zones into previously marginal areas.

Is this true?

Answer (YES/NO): NO